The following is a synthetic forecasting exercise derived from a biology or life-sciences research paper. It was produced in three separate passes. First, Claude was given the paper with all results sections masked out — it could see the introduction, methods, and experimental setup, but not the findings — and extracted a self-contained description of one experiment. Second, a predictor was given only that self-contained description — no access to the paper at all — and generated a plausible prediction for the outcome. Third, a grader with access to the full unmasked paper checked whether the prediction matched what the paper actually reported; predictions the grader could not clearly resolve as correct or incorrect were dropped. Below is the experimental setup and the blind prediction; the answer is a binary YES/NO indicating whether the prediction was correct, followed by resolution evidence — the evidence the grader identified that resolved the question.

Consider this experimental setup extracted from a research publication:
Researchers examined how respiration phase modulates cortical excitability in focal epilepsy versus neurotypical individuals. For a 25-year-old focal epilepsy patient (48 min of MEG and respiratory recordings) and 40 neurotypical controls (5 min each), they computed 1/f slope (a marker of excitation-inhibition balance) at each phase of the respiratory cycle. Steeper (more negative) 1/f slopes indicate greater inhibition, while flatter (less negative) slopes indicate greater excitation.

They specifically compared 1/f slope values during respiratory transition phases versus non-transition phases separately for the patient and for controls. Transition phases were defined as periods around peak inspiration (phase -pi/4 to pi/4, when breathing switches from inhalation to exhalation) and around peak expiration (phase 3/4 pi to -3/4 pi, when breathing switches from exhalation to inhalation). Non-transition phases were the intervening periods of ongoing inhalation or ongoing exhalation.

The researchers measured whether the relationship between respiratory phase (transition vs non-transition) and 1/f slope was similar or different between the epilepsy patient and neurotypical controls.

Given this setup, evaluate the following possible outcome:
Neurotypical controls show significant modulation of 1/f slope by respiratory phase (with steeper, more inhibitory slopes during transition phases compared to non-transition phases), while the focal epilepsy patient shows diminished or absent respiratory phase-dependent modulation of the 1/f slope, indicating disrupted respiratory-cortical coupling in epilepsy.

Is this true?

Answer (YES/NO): NO